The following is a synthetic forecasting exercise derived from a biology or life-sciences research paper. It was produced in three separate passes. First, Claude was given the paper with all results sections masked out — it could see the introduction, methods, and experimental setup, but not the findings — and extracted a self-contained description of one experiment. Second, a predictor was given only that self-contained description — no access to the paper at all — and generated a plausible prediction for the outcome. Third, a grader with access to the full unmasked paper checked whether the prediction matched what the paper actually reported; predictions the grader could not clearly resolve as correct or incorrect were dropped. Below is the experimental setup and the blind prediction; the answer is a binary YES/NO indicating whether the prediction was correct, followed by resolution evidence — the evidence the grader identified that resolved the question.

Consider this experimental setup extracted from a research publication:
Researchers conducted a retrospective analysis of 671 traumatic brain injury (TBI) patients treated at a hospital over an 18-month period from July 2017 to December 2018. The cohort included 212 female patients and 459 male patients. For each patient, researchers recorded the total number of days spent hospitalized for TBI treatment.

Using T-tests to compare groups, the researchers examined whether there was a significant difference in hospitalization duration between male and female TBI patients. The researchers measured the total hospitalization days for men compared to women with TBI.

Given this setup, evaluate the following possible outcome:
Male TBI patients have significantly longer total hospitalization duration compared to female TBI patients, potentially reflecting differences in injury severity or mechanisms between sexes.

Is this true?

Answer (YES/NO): YES